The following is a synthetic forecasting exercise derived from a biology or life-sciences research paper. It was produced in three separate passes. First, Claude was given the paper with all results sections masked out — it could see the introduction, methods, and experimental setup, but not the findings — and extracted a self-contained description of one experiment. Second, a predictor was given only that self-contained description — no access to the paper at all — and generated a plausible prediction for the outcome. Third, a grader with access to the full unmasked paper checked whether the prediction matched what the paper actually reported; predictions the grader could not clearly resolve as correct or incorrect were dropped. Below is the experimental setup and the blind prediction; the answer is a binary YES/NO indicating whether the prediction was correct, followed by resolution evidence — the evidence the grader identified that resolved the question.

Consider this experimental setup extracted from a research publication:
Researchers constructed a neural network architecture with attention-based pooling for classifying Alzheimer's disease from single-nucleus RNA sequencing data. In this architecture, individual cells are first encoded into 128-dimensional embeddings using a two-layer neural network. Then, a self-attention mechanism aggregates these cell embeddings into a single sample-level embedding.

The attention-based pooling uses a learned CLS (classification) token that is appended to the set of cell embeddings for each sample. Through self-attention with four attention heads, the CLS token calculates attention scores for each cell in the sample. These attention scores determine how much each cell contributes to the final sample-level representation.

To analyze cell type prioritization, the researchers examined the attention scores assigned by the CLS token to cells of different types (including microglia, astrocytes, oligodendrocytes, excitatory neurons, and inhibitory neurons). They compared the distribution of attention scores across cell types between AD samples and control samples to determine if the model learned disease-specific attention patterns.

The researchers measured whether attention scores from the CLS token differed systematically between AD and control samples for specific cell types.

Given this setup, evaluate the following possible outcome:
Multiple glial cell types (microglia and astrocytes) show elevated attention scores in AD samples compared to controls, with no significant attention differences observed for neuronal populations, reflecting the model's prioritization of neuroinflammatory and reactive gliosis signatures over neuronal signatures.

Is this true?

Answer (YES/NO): NO